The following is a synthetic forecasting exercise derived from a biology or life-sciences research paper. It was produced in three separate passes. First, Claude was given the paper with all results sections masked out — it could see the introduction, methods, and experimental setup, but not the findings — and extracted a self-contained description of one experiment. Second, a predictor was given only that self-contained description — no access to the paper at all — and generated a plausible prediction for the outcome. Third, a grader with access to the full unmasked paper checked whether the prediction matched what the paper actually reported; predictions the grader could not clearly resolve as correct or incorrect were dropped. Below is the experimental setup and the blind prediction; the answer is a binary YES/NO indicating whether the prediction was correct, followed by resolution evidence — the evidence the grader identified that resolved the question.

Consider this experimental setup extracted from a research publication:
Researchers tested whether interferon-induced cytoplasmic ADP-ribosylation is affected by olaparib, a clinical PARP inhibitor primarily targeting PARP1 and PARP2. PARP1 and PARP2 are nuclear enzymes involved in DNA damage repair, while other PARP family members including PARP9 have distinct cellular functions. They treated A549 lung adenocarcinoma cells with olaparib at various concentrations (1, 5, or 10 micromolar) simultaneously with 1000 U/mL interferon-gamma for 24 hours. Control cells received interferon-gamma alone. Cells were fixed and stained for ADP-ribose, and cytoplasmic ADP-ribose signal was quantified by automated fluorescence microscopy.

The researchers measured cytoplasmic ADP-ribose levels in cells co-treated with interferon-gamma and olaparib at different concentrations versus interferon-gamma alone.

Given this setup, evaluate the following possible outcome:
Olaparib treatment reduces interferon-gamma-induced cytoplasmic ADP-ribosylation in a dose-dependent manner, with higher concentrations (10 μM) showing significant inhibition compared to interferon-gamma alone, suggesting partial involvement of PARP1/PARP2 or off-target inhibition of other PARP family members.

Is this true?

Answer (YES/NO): NO